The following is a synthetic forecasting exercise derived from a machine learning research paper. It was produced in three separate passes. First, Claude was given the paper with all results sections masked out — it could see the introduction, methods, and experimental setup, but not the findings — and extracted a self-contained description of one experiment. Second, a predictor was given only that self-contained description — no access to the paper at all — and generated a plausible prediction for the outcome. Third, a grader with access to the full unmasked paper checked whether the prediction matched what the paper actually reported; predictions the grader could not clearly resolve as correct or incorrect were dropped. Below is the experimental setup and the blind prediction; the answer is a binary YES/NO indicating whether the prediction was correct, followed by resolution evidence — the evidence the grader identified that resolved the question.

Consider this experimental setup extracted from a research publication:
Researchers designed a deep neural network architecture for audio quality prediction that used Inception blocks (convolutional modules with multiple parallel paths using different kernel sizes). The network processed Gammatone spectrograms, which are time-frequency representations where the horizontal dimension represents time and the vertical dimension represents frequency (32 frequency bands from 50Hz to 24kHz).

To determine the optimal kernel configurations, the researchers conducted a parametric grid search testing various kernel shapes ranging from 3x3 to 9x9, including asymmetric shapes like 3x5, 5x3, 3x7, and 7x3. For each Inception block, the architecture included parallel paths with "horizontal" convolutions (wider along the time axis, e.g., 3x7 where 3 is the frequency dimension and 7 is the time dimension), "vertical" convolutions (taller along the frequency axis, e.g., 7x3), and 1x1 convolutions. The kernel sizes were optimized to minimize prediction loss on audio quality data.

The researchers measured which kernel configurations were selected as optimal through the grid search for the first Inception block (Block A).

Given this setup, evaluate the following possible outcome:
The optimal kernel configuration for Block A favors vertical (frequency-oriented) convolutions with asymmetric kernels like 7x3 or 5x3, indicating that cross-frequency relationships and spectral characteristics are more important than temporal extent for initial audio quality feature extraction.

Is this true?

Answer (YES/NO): NO